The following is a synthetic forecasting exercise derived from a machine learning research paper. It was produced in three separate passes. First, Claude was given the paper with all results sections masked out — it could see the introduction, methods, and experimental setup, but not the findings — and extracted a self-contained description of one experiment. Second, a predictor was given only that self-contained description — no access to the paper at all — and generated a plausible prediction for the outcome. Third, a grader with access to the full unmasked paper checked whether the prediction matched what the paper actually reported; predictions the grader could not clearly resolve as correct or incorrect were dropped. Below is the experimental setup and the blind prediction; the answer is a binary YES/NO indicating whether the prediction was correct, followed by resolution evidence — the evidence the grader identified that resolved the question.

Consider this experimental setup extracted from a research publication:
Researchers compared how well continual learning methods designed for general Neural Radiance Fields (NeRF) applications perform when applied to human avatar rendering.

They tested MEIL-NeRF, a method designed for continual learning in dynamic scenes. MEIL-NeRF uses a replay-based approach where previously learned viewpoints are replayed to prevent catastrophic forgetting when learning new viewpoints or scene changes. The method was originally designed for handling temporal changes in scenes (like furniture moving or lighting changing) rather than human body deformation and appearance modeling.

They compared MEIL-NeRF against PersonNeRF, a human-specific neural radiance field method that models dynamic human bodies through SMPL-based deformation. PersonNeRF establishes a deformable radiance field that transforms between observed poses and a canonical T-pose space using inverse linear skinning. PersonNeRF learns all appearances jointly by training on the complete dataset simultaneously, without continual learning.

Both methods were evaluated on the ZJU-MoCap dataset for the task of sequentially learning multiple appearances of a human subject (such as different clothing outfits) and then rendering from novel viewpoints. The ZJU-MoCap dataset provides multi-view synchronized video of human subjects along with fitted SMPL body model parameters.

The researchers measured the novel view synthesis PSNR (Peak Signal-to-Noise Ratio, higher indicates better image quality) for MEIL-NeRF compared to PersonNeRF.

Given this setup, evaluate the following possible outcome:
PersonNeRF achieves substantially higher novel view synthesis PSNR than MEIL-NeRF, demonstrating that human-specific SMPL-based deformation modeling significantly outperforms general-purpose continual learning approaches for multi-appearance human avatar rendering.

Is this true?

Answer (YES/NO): YES